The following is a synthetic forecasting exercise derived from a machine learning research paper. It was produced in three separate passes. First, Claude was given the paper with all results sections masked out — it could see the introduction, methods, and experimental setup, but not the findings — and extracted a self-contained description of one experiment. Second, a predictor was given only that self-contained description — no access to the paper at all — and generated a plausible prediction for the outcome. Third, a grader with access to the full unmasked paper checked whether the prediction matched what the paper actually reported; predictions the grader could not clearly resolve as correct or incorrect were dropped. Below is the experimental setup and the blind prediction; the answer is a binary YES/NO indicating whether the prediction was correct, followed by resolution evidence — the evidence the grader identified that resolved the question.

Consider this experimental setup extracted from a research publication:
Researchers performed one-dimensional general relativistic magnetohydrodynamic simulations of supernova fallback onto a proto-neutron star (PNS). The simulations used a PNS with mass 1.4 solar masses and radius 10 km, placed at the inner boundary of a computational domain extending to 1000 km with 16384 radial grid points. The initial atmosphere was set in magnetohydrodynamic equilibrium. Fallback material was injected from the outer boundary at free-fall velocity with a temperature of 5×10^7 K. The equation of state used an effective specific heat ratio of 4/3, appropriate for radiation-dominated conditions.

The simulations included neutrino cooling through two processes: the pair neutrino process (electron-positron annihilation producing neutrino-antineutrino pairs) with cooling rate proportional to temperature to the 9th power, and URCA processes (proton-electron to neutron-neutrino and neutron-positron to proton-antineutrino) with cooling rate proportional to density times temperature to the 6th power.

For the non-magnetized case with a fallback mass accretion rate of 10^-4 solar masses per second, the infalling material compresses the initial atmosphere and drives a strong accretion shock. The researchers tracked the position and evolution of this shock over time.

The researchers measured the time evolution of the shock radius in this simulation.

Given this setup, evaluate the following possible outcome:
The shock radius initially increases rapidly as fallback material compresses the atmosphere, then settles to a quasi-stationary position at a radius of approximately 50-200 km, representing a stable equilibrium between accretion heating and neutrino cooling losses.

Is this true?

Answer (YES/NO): NO